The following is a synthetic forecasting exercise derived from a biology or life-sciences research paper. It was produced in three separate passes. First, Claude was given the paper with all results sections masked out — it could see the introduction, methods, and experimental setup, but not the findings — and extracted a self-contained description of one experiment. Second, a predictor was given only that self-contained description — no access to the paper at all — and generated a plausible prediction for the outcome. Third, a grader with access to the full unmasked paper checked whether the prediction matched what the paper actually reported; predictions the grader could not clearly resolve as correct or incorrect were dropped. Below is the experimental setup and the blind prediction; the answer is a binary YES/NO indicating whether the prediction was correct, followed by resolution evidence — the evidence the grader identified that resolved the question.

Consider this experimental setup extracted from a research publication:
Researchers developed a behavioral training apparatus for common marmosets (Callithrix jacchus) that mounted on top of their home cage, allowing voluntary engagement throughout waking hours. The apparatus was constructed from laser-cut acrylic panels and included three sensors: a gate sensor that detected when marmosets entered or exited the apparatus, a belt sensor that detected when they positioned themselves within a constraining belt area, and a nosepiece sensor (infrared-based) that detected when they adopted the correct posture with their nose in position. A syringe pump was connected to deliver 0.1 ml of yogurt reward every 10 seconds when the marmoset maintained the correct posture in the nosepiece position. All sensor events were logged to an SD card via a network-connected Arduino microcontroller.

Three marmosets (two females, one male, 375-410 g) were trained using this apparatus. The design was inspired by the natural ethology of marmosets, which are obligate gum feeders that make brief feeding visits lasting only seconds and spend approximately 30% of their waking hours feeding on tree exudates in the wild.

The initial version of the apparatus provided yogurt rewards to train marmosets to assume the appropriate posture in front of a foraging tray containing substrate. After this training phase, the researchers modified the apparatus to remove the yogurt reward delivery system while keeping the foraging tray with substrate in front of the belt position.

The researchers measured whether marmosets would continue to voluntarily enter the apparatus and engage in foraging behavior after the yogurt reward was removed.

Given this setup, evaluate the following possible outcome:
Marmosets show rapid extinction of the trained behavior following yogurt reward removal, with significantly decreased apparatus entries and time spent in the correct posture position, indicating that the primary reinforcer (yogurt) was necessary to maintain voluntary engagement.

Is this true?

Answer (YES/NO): NO